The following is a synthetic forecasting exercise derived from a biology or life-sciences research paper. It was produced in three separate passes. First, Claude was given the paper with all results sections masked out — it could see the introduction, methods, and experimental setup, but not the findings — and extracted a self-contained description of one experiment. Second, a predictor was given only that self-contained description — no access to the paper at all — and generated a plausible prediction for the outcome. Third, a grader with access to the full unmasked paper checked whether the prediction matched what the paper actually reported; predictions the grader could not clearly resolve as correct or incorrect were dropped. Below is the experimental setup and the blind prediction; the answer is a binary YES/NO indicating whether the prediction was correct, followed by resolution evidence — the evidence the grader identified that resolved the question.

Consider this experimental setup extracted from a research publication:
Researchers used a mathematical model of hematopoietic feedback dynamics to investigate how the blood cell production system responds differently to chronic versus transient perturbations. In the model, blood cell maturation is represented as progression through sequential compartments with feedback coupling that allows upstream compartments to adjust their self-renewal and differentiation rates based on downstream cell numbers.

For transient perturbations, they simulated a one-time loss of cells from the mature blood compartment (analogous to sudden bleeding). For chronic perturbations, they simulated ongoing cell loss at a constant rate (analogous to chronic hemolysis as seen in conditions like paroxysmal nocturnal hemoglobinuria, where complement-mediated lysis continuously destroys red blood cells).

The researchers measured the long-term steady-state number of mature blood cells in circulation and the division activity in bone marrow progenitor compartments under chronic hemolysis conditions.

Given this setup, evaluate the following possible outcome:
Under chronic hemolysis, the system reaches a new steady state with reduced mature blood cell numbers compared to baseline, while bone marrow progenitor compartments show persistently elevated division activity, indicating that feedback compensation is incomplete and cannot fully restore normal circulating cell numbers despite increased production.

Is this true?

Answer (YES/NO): YES